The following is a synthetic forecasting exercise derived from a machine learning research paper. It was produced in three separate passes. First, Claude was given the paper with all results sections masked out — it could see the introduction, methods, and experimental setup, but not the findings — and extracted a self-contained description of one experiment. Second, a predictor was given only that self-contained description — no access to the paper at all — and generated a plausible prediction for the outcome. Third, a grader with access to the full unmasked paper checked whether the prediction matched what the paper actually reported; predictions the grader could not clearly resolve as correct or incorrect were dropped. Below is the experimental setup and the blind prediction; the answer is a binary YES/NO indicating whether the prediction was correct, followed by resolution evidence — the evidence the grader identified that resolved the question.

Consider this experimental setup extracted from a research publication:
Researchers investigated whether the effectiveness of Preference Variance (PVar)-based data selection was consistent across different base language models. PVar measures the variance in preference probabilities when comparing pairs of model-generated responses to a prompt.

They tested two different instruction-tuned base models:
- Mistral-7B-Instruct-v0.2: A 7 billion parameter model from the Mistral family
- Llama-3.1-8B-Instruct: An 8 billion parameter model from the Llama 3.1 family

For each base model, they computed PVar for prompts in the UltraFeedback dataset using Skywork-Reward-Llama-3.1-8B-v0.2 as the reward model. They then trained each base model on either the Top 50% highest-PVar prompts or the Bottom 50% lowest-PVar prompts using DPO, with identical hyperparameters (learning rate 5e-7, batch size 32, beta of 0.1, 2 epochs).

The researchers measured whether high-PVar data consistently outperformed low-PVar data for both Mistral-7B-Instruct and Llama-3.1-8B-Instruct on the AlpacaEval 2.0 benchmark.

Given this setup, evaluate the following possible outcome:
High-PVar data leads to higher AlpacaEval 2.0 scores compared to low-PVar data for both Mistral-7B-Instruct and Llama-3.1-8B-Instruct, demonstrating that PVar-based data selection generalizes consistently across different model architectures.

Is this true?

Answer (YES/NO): YES